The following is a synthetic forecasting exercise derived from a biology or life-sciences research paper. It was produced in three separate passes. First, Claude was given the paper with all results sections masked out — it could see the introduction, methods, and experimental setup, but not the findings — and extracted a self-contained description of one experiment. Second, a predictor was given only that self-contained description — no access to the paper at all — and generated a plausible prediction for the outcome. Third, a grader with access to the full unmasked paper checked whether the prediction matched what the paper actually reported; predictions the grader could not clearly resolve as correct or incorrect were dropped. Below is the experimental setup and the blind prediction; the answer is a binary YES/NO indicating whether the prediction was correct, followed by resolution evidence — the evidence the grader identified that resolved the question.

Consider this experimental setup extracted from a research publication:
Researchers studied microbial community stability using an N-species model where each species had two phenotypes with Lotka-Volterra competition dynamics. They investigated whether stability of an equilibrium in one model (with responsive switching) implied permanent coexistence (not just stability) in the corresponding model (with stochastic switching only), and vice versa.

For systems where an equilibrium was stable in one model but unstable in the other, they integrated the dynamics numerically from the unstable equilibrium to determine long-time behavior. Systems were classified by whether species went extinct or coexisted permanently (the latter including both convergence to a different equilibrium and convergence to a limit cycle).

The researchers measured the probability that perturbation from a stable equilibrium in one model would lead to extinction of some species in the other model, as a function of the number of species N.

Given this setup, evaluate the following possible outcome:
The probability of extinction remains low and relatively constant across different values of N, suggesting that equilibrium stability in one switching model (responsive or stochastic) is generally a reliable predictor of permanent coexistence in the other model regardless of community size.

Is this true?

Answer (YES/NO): NO